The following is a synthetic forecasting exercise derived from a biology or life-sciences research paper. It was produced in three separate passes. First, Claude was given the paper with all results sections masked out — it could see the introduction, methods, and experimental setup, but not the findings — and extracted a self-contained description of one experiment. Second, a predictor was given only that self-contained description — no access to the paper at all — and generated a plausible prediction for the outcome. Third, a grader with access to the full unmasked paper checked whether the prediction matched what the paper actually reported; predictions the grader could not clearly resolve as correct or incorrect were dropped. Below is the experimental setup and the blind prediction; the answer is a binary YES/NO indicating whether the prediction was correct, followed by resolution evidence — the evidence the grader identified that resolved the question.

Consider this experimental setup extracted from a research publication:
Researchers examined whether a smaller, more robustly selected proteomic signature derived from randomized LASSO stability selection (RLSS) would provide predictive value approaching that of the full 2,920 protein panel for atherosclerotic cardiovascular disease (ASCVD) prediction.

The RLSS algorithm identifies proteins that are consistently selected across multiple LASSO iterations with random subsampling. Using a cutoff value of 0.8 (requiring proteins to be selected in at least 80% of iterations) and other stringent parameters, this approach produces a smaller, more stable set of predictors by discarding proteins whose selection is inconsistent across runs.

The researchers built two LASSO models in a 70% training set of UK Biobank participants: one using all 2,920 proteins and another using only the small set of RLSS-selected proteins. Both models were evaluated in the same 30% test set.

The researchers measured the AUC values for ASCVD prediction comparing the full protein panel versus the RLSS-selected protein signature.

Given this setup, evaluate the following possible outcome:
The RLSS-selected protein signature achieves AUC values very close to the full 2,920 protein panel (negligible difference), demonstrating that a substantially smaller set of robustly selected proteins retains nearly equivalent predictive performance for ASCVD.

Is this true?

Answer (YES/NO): YES